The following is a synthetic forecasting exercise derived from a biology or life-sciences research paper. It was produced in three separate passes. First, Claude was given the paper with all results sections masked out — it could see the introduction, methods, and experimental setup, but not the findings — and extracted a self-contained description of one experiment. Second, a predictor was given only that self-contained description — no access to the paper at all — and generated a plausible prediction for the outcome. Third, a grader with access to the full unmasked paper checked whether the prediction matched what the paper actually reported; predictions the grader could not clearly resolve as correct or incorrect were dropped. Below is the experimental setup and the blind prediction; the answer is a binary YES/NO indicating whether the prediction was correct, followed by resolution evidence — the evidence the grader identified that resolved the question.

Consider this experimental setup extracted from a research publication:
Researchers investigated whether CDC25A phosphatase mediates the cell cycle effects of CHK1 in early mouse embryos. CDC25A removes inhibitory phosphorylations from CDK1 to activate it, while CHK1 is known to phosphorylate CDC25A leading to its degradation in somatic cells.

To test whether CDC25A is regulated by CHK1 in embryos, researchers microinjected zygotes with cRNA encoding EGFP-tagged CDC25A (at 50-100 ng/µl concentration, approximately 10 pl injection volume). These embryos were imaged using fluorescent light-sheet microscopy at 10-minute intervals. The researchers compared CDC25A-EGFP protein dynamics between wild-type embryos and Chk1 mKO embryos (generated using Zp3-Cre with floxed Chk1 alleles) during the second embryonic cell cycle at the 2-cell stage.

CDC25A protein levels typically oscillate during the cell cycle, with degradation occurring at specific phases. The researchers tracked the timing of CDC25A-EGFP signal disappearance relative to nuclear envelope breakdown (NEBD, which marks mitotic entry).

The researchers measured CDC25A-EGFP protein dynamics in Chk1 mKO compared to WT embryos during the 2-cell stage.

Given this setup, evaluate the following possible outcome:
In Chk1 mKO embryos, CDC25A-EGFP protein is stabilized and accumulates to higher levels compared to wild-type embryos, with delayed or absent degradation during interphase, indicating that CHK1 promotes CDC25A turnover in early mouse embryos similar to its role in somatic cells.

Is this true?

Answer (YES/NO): YES